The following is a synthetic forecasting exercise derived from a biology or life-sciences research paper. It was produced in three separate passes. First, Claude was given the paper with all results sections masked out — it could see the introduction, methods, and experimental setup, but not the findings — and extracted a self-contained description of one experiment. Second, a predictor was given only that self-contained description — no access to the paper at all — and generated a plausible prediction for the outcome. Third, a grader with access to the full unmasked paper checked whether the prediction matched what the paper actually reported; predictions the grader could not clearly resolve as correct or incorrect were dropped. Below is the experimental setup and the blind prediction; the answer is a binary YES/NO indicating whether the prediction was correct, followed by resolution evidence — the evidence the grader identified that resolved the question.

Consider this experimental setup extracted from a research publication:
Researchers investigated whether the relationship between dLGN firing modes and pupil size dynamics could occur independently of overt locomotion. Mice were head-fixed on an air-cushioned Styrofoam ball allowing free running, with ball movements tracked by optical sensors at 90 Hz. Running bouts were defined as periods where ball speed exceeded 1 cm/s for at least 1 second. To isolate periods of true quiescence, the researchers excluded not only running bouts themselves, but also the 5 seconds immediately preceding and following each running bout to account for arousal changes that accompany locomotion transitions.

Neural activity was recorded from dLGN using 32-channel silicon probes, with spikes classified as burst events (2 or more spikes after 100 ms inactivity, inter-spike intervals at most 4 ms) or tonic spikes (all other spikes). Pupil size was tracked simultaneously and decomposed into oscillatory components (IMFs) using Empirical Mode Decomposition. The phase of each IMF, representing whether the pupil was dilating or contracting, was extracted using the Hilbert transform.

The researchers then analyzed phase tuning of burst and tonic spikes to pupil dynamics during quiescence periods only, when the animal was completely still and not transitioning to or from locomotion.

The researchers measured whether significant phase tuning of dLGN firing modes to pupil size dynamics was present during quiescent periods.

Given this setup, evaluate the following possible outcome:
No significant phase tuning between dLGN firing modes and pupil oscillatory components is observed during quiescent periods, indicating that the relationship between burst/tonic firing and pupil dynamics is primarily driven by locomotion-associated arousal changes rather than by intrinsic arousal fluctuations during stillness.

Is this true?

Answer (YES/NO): NO